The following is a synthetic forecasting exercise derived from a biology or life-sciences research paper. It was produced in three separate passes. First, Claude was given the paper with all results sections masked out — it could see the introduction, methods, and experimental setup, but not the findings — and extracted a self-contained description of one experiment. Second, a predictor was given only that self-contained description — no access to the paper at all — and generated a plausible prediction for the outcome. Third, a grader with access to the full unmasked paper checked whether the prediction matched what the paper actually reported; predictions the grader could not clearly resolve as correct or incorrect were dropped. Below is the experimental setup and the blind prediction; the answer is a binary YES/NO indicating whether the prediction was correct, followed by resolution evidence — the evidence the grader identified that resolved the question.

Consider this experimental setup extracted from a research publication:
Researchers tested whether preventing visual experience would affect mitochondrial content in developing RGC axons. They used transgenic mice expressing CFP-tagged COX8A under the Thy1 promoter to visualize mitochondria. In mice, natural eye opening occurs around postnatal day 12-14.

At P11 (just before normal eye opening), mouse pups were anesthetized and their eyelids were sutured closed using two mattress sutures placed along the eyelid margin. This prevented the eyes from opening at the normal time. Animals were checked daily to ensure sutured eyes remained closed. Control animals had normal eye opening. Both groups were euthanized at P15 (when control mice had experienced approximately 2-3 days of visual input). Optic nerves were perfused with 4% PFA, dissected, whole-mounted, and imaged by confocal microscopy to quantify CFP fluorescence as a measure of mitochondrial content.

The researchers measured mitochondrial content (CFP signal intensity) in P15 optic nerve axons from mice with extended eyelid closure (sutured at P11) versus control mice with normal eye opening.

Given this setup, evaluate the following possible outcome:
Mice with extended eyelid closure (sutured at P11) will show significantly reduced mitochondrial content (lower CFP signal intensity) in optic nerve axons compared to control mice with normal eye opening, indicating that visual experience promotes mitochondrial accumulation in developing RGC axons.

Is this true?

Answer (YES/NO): YES